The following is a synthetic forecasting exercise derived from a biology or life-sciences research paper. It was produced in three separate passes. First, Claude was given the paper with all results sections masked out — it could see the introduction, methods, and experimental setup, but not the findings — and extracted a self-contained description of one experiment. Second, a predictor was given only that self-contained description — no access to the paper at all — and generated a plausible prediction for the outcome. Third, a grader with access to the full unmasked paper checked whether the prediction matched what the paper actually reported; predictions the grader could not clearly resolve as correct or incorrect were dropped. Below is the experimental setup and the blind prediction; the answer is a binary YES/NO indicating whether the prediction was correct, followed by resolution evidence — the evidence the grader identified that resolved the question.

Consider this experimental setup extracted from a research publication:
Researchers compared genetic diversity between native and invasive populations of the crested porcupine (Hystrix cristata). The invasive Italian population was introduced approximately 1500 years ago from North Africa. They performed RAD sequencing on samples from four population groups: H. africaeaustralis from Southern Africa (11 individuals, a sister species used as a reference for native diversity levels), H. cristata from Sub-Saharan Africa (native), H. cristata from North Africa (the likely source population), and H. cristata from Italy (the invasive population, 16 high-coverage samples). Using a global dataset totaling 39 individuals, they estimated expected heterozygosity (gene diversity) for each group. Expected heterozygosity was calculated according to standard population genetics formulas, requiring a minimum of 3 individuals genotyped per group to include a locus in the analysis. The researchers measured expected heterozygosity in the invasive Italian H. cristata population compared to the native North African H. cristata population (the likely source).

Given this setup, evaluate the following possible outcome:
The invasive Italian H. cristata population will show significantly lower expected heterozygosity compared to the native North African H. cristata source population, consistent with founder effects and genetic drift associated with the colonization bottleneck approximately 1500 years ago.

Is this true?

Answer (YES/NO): NO